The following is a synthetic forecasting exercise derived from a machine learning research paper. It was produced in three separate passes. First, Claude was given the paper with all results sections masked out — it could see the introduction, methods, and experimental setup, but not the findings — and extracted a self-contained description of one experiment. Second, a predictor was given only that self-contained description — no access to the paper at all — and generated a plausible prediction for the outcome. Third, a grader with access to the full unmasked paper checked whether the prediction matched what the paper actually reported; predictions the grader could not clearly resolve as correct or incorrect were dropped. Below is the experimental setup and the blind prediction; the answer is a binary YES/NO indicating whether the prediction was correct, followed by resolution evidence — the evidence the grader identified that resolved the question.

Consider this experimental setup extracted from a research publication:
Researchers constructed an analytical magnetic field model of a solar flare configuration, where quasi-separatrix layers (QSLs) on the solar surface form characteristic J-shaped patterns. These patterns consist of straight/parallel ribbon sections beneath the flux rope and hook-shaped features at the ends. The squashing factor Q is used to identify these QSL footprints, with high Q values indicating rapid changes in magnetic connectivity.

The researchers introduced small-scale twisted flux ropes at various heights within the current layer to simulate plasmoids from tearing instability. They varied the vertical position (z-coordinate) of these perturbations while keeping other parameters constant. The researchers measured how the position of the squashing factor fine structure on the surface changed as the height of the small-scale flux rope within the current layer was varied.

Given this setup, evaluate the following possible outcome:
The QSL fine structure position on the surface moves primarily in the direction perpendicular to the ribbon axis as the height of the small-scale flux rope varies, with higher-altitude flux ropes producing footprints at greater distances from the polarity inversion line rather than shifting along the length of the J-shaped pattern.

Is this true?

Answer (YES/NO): NO